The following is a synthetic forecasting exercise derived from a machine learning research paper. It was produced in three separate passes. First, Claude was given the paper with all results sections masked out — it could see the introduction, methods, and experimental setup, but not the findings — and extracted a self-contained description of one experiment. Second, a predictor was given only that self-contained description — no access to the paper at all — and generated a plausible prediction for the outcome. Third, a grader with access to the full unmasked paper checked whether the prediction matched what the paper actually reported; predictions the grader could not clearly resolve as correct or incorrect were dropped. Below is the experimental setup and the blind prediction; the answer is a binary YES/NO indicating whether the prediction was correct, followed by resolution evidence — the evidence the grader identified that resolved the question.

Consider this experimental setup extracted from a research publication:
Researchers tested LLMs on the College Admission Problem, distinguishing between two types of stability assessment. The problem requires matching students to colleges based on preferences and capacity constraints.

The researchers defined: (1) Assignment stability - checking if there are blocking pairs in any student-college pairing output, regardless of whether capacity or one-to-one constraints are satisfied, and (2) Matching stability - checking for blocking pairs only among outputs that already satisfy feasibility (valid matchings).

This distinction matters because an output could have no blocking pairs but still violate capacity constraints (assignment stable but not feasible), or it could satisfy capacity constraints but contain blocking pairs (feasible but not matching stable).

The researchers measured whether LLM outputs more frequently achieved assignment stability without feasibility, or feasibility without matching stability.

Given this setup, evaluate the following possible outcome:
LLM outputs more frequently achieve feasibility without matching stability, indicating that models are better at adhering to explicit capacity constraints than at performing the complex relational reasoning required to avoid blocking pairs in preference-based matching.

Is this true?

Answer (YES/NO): NO